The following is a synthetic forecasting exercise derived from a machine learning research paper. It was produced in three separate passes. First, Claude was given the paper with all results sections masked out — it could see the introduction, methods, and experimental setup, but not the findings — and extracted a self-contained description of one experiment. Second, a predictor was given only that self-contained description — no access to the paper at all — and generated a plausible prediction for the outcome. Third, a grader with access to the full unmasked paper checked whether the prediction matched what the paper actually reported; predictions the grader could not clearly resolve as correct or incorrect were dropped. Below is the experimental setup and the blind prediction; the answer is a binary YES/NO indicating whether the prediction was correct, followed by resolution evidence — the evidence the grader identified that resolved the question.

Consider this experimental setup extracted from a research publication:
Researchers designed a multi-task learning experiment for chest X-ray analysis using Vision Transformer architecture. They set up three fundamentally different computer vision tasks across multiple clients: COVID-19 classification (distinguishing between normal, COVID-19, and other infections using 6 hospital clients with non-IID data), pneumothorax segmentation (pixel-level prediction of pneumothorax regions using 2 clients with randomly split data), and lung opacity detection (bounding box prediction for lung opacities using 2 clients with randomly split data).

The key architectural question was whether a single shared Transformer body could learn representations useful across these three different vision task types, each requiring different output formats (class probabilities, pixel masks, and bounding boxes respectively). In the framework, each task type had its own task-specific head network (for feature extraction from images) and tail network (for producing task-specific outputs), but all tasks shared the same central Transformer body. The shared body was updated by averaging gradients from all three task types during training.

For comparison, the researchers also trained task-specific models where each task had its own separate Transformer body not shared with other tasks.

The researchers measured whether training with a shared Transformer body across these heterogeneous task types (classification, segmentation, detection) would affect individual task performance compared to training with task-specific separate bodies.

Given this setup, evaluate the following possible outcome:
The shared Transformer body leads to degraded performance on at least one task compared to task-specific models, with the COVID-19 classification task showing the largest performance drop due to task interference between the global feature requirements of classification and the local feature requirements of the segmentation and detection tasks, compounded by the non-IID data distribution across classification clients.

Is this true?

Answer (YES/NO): NO